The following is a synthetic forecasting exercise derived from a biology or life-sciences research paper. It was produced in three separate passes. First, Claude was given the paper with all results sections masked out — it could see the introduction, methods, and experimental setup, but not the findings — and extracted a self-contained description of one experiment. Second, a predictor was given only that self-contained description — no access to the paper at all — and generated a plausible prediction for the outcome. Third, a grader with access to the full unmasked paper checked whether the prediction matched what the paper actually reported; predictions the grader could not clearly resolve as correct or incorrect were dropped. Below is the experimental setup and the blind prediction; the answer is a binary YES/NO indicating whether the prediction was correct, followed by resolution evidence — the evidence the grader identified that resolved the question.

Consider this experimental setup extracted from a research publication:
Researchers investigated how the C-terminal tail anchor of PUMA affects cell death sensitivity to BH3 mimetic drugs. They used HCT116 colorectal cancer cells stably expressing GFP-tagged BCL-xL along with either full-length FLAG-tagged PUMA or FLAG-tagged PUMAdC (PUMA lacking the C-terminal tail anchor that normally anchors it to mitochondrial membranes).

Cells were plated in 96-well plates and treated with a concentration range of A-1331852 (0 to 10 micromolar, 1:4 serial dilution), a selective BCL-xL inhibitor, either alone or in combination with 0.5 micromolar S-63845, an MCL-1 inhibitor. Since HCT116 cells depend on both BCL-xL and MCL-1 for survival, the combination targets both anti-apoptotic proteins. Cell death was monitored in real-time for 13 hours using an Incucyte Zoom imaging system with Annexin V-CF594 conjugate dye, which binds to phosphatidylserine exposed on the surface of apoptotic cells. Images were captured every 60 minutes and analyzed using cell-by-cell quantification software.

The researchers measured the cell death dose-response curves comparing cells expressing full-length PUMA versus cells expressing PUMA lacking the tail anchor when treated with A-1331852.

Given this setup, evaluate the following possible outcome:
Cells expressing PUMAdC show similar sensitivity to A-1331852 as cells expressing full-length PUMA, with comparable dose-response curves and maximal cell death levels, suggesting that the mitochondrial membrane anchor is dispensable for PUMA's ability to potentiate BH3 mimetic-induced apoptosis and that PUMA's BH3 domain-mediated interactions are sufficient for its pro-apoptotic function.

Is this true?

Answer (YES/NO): NO